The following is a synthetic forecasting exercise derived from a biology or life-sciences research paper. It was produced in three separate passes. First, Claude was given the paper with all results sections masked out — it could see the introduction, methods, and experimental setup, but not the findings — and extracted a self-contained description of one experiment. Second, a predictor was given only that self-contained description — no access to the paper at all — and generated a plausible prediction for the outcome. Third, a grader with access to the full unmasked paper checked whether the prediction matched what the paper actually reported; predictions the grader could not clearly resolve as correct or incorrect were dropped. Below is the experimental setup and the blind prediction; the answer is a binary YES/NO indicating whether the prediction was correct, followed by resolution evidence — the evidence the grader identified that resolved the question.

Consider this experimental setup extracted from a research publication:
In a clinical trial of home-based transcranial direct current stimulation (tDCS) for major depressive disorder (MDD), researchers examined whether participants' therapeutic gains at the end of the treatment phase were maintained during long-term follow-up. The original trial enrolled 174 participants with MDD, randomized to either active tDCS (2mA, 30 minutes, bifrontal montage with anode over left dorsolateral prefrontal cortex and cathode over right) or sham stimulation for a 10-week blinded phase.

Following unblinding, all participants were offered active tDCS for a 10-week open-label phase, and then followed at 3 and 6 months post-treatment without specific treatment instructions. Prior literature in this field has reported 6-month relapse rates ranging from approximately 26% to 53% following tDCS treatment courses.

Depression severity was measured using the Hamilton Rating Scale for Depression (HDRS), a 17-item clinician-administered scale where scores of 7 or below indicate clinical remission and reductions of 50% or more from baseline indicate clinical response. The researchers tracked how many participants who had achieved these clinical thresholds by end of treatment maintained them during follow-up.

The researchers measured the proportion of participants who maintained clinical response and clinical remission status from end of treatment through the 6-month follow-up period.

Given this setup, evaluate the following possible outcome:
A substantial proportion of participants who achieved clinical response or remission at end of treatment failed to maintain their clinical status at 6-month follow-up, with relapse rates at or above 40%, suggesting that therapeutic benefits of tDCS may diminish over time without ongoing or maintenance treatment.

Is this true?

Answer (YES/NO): NO